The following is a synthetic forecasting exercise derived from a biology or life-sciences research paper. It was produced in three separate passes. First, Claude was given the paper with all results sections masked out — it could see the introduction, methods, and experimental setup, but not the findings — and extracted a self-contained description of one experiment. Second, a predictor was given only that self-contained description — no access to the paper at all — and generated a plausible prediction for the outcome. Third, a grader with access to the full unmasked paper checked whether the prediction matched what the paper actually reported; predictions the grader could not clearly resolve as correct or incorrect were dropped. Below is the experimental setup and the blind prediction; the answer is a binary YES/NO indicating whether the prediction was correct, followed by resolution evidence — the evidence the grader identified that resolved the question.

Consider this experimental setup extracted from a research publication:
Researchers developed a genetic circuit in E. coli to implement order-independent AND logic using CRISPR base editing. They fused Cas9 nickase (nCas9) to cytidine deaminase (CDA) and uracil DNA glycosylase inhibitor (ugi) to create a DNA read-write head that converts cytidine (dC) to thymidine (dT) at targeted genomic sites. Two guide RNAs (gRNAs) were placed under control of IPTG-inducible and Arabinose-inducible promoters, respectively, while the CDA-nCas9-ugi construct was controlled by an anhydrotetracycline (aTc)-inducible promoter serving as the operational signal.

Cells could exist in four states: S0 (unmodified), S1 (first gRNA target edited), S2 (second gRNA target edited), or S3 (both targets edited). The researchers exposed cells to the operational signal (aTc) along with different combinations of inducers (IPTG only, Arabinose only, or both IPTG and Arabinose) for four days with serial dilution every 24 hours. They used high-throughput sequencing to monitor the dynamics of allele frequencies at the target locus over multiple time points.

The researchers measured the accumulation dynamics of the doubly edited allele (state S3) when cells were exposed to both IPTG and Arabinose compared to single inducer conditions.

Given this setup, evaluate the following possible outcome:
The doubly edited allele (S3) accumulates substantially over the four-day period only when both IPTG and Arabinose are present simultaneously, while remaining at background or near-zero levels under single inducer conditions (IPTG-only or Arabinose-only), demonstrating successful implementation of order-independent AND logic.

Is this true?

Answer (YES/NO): YES